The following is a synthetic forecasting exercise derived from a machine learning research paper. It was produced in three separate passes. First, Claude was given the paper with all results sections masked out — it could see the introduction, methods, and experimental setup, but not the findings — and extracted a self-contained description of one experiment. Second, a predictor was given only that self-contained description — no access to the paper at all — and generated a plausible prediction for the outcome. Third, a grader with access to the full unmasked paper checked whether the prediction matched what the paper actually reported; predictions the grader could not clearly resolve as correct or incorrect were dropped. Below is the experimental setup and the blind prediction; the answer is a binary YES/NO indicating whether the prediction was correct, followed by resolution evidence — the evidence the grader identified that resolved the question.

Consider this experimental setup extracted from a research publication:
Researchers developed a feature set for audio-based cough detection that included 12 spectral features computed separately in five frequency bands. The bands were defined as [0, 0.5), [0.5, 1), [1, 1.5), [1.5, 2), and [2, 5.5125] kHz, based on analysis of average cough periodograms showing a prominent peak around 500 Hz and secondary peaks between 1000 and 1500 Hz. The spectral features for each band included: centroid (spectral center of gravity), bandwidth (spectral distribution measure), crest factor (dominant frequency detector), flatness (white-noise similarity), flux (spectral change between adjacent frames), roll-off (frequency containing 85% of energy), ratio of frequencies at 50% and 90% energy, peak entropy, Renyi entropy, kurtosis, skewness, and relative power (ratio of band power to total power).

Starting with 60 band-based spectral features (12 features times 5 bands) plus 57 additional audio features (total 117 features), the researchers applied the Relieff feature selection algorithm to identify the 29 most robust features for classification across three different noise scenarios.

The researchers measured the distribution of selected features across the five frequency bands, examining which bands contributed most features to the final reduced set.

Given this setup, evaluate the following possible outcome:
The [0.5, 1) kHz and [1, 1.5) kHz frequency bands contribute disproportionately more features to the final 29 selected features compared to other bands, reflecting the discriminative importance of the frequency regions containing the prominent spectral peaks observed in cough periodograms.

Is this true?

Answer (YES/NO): NO